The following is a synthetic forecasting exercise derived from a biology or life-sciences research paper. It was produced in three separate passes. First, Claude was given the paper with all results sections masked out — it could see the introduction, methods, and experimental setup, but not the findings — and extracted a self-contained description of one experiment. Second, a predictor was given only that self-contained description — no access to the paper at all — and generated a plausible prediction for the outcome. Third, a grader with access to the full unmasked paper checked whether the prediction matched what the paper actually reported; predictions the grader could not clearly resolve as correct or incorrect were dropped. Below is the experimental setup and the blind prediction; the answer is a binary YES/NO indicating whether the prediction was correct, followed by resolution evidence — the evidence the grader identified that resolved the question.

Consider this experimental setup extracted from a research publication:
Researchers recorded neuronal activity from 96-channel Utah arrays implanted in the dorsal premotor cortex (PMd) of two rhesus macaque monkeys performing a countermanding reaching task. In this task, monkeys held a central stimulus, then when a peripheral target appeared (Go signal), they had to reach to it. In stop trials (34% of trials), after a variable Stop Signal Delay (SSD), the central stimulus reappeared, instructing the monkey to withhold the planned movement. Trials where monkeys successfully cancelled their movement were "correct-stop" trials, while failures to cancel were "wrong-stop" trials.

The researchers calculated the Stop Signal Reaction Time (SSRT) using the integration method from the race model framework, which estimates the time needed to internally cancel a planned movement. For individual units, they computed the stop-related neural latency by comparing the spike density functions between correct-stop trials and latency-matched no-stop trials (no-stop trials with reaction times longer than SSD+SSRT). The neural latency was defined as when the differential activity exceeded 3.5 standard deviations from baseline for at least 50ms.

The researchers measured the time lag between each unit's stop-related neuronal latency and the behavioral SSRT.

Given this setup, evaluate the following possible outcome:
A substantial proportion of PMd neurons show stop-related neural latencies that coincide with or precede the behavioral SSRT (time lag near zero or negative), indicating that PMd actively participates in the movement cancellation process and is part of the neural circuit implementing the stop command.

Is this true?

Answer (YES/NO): YES